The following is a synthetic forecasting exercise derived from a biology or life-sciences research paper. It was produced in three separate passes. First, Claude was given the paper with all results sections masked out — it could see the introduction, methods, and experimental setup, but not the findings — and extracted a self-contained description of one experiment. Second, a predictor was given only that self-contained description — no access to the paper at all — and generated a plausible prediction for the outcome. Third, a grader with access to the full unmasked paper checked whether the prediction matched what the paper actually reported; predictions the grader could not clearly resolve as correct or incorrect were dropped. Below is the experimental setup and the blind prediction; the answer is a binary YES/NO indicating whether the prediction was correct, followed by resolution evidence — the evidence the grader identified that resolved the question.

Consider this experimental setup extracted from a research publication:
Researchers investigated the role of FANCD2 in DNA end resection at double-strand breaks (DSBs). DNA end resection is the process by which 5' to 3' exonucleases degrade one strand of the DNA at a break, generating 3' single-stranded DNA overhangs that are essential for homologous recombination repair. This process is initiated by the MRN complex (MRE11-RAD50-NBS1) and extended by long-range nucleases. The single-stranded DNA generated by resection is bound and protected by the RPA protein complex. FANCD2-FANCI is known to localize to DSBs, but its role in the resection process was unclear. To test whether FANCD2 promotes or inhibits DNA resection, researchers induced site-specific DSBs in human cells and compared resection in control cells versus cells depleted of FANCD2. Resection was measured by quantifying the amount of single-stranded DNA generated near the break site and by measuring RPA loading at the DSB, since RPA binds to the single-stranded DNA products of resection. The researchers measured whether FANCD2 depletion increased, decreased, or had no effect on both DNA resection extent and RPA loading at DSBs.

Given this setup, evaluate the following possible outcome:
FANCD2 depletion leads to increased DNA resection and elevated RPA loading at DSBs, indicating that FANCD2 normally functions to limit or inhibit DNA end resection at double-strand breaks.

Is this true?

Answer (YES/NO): NO